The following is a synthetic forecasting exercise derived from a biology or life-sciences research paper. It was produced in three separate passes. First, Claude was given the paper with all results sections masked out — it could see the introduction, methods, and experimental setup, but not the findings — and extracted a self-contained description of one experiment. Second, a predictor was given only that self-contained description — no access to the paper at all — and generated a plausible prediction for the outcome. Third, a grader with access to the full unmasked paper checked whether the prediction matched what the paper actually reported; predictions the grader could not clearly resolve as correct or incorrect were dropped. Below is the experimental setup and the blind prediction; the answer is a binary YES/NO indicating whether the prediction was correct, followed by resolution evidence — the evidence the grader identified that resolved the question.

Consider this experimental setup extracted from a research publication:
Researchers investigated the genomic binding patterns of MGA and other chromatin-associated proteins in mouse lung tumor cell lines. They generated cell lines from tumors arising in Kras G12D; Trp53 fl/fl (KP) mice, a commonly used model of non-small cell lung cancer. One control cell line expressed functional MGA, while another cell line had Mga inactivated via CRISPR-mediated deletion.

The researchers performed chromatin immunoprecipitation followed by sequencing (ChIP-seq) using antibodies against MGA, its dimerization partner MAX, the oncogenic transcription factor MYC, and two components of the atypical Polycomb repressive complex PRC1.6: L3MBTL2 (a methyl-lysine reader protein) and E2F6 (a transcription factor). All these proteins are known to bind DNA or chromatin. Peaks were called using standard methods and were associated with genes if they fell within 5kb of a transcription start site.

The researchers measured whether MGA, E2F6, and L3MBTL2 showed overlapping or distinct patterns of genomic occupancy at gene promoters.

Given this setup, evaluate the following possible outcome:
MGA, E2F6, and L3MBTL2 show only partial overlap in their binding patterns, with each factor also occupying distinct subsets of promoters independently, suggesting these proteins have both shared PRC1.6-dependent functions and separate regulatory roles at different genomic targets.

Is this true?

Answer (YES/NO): NO